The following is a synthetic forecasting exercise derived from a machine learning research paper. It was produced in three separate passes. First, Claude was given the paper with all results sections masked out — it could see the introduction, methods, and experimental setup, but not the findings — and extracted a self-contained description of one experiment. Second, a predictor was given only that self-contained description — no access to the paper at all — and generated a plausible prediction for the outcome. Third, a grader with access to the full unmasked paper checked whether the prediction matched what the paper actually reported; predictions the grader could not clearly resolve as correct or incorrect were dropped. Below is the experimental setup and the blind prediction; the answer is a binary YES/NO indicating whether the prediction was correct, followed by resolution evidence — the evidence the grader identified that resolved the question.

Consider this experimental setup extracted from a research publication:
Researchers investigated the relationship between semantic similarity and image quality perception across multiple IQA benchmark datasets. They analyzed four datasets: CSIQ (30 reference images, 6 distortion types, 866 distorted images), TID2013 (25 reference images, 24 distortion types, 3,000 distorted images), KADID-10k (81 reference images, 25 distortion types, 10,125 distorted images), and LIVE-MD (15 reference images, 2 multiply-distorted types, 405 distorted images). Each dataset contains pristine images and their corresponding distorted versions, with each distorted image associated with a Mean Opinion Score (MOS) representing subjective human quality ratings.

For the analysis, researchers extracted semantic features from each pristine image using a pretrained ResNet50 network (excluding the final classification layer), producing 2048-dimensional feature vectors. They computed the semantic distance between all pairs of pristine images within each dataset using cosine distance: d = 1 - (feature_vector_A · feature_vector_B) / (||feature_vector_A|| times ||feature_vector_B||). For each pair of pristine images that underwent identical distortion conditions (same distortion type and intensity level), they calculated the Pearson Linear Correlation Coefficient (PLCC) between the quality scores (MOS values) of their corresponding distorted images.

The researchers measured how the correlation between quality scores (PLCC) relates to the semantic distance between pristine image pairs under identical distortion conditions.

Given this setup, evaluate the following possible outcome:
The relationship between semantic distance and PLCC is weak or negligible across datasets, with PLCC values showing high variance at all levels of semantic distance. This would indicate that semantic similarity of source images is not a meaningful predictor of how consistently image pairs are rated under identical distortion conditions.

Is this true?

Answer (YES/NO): NO